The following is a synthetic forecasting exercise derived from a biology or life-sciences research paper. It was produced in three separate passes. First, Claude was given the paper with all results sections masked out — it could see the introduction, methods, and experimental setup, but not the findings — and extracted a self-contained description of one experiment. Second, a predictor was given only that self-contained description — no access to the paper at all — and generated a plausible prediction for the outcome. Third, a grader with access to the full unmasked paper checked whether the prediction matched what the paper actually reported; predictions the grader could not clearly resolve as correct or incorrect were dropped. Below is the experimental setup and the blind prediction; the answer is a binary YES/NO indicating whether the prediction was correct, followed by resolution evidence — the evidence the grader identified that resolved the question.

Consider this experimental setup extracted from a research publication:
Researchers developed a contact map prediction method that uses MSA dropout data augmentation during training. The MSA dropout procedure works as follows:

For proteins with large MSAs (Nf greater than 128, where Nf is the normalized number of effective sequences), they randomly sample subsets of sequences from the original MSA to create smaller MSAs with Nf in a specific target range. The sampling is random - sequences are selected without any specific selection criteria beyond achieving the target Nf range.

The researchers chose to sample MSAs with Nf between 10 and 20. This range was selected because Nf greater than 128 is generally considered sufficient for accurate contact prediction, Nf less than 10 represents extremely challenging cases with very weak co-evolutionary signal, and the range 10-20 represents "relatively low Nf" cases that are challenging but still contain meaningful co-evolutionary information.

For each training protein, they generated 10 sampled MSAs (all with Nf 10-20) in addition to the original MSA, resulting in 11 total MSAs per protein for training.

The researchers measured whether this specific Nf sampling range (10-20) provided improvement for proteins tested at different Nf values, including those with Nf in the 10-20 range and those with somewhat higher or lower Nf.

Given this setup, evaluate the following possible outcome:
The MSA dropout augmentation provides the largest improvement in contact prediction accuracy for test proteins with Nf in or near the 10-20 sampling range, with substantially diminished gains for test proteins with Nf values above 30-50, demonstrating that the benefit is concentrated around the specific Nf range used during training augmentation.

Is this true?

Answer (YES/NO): NO